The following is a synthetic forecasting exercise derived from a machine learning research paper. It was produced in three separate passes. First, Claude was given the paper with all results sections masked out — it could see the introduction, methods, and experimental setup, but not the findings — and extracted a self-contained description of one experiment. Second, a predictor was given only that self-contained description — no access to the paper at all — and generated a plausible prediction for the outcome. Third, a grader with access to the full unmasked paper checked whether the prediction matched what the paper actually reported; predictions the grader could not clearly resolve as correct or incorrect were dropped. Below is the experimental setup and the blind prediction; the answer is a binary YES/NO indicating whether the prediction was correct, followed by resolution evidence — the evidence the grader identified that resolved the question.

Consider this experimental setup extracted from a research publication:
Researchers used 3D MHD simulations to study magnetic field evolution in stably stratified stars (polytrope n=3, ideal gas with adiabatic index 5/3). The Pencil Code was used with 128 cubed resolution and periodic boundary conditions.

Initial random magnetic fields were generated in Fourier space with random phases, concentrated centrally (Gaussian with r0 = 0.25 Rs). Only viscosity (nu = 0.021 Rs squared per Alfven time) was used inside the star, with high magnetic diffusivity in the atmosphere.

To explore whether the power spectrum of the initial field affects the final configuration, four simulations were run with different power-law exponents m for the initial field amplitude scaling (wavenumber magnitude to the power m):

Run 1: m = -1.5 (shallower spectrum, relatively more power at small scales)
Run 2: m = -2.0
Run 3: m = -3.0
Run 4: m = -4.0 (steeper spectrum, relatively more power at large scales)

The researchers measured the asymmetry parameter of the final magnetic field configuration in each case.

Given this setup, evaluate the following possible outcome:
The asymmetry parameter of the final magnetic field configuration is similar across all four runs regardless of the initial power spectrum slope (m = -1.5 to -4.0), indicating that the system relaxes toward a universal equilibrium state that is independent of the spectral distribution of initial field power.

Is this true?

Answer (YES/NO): YES